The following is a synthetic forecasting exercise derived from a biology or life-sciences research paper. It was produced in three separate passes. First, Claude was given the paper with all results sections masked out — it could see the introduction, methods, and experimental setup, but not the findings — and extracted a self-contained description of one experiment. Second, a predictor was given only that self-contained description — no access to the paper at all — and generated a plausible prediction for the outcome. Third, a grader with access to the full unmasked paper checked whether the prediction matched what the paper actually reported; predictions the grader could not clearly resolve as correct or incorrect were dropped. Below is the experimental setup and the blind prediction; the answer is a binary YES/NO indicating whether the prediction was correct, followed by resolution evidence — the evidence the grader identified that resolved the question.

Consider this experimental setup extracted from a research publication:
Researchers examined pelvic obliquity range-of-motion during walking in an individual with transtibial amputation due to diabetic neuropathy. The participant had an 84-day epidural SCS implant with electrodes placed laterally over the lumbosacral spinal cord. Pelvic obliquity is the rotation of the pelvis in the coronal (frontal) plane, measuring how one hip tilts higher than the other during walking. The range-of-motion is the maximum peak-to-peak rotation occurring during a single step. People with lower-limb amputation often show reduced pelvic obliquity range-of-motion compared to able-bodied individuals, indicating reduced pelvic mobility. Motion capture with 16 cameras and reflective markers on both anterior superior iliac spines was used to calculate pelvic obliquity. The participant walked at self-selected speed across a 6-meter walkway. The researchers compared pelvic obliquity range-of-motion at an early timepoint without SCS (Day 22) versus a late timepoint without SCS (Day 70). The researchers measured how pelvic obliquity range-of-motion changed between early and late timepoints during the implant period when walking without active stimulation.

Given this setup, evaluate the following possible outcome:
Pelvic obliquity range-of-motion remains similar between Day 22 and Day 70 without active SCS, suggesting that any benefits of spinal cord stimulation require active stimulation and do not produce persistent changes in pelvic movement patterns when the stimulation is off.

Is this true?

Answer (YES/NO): NO